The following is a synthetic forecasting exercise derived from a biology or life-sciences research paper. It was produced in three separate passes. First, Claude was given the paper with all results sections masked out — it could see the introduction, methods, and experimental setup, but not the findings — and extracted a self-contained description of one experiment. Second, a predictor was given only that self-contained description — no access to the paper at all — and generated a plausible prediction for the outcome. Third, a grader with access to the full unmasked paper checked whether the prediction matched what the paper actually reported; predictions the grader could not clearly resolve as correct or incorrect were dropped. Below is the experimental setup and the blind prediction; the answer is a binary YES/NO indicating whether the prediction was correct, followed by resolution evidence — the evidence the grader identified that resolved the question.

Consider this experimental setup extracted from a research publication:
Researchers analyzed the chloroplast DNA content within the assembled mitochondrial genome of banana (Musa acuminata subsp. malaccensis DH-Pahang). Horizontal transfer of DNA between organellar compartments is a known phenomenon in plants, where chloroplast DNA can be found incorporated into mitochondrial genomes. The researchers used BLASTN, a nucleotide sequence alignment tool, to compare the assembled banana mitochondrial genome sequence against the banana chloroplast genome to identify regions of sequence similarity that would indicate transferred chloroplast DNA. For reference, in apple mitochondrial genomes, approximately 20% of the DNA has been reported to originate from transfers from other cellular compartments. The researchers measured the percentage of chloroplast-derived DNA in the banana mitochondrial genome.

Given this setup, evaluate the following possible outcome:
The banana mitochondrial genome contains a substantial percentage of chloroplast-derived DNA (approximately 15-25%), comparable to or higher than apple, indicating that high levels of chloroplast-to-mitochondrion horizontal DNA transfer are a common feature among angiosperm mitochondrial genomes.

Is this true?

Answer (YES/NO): NO